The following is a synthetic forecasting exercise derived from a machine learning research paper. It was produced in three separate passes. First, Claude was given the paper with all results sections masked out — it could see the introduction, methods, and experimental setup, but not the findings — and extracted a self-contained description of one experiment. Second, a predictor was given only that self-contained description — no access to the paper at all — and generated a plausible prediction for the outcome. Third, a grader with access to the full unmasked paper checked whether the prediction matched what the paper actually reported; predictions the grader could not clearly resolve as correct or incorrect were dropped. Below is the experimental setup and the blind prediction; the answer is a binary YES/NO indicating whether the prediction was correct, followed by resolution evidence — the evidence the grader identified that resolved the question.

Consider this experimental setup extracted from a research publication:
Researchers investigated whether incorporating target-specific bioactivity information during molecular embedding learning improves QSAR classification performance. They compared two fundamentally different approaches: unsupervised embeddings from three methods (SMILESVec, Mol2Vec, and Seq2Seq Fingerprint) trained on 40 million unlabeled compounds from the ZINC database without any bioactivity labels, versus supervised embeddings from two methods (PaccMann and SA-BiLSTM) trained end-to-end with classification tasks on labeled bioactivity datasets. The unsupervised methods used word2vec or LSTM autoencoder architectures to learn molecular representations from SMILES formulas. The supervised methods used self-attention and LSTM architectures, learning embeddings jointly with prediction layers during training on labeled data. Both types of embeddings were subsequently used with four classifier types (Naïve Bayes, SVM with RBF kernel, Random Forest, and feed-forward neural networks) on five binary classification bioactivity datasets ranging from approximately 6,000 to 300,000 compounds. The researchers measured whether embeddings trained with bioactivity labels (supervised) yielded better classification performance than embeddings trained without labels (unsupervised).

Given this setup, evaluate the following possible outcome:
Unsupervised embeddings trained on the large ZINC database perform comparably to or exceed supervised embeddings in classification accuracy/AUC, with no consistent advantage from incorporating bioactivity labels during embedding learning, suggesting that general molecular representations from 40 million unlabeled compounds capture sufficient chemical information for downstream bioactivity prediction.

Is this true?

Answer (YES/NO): NO